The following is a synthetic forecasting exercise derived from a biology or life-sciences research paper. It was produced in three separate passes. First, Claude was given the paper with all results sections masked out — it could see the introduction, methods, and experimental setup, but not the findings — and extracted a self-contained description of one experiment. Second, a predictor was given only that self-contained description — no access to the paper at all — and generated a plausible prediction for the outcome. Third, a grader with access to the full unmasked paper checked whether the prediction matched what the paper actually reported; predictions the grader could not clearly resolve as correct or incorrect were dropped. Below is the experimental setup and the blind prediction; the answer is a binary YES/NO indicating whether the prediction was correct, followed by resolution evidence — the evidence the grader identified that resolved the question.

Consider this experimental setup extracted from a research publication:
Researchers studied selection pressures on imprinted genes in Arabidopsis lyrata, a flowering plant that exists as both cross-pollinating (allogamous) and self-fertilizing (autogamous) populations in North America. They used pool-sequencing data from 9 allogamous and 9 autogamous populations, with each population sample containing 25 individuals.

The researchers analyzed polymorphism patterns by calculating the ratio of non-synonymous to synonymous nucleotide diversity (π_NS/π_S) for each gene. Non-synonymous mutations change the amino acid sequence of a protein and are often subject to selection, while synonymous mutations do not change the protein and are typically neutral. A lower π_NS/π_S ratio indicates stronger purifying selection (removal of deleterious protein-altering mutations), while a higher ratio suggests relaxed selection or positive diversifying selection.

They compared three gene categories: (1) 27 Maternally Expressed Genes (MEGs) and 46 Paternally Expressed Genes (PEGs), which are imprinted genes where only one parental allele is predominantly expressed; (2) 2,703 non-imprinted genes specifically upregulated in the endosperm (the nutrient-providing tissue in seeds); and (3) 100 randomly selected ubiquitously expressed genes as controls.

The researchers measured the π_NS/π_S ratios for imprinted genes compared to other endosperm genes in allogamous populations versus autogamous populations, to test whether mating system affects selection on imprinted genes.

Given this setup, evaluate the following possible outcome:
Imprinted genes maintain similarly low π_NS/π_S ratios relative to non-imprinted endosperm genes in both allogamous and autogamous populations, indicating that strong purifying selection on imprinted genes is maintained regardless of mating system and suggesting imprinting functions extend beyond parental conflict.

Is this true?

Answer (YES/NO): NO